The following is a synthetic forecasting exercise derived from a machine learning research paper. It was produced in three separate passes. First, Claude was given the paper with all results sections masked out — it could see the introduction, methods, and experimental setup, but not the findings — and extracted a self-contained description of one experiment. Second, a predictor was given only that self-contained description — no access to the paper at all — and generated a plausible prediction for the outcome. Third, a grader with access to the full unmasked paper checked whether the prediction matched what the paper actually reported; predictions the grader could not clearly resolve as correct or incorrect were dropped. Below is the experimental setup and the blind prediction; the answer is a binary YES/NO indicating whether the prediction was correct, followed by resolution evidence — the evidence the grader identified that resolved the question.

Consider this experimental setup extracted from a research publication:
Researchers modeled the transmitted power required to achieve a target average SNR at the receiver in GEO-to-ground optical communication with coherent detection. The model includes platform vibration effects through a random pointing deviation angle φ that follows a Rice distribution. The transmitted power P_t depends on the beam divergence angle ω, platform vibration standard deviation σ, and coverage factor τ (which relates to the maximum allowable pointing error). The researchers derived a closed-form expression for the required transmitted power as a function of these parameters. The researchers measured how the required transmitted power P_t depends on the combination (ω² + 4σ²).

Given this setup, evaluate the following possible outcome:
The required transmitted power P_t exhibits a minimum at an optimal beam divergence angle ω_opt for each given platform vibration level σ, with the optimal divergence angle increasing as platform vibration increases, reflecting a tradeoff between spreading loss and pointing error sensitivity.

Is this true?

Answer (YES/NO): NO